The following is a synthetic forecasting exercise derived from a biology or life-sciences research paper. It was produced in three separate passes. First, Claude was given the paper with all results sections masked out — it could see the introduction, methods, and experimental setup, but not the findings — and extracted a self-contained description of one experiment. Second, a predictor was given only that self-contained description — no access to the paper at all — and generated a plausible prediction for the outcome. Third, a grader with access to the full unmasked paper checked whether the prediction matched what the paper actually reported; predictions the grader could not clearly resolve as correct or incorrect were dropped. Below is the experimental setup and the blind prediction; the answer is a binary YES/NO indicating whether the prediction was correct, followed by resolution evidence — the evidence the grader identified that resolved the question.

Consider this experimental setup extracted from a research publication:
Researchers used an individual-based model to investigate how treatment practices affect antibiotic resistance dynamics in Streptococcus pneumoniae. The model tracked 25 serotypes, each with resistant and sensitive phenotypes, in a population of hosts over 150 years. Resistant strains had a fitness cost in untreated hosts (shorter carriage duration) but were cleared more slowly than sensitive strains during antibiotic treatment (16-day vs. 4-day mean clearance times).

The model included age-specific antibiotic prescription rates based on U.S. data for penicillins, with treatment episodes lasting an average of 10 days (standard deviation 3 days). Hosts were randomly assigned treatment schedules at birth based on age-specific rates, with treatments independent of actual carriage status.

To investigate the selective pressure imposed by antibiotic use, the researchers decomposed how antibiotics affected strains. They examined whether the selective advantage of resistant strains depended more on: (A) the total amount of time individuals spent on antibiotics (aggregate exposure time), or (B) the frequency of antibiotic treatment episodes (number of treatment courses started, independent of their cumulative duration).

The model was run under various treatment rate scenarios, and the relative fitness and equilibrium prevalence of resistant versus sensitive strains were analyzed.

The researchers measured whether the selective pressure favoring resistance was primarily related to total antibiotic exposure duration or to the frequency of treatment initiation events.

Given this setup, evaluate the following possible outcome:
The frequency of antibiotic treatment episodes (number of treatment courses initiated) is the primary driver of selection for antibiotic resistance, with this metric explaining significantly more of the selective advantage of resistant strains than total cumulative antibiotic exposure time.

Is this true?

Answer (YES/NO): YES